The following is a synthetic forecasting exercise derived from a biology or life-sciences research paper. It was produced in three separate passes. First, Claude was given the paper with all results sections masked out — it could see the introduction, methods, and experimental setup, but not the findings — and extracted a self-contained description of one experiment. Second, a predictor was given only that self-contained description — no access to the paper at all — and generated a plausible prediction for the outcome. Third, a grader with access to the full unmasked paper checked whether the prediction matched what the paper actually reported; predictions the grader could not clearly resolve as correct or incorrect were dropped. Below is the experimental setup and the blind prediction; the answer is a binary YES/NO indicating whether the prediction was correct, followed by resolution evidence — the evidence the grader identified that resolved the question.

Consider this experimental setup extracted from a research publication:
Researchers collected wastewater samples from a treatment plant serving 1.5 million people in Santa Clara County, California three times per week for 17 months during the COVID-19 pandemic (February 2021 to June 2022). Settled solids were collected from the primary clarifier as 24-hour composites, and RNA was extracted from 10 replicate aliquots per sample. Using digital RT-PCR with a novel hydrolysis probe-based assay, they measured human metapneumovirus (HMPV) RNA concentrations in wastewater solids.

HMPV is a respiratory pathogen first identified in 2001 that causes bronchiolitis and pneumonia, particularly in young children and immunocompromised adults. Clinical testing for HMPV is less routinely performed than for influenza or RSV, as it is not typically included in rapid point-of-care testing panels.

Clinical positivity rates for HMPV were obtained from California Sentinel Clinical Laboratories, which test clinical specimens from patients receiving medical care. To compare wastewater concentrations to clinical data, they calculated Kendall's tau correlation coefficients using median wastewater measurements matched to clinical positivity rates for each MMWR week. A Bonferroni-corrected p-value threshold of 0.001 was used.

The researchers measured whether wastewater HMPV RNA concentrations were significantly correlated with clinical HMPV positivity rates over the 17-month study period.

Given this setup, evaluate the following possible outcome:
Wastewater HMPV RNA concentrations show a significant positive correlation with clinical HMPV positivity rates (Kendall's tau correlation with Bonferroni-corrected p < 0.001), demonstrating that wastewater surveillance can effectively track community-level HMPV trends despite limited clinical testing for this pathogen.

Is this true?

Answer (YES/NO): YES